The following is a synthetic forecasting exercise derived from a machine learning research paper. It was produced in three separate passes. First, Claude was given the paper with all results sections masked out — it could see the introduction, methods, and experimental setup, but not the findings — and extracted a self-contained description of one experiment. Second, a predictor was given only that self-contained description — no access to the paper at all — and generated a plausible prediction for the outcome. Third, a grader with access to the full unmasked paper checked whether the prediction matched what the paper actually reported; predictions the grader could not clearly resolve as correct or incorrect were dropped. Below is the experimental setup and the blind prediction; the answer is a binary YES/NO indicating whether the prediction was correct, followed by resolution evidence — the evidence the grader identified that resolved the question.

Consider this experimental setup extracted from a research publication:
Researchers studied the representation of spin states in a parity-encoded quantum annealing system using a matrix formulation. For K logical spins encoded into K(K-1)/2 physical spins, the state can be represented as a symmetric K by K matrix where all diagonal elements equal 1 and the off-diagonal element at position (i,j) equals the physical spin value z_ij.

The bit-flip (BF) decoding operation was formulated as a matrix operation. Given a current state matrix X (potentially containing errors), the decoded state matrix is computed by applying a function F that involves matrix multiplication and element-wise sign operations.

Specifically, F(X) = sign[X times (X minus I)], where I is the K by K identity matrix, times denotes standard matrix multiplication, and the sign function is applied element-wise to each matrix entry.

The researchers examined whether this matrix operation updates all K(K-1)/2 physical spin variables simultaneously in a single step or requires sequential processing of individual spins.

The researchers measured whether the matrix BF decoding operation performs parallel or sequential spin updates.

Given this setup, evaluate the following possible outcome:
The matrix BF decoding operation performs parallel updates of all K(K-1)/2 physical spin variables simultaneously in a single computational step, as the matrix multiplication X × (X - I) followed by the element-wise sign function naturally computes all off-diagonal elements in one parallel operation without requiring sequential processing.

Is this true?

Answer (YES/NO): YES